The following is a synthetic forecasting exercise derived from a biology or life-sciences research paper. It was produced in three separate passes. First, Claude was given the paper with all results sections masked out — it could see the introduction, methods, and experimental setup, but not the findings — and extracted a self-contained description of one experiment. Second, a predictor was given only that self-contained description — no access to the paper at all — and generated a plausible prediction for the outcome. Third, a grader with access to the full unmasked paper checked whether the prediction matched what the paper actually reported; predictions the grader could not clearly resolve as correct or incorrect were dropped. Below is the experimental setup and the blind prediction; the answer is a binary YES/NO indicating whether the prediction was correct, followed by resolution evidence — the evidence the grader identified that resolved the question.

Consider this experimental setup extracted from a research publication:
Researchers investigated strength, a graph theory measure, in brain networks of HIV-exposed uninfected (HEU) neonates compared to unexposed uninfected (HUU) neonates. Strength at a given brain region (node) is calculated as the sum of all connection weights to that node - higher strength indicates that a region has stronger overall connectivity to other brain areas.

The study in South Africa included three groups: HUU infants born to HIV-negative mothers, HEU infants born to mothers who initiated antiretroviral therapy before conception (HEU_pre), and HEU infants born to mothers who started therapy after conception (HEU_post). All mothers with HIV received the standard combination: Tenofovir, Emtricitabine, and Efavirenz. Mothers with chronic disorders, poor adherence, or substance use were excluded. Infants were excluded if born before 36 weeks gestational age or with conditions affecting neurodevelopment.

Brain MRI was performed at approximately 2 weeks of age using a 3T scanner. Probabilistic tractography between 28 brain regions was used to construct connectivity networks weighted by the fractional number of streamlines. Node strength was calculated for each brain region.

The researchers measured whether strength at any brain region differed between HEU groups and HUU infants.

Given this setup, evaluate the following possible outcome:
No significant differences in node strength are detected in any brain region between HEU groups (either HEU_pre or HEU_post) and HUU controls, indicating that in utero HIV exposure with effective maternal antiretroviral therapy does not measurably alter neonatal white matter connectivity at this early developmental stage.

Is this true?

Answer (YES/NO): YES